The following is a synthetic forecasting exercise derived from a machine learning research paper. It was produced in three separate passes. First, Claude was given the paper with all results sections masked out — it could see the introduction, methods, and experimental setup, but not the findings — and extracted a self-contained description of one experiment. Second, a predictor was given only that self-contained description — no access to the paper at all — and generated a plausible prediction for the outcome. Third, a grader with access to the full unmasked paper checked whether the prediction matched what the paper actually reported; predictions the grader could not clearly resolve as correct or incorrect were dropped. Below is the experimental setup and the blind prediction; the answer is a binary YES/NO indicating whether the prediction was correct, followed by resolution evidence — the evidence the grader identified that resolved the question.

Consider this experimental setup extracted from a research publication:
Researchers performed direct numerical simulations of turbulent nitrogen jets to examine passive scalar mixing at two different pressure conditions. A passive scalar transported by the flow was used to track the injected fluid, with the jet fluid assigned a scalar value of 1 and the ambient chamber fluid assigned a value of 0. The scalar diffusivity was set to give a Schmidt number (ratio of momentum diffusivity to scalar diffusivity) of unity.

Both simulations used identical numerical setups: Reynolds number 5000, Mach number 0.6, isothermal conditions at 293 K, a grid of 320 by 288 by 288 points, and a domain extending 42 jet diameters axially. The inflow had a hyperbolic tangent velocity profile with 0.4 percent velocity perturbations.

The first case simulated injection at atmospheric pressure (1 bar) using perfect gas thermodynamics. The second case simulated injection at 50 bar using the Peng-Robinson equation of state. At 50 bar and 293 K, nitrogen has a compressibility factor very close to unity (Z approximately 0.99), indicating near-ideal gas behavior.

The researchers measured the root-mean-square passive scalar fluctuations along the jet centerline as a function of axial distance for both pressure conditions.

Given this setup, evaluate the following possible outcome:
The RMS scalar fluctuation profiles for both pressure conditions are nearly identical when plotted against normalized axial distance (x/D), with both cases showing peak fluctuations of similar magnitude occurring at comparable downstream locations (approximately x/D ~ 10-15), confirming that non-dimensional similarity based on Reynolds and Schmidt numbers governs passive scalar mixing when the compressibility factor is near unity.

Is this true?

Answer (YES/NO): NO